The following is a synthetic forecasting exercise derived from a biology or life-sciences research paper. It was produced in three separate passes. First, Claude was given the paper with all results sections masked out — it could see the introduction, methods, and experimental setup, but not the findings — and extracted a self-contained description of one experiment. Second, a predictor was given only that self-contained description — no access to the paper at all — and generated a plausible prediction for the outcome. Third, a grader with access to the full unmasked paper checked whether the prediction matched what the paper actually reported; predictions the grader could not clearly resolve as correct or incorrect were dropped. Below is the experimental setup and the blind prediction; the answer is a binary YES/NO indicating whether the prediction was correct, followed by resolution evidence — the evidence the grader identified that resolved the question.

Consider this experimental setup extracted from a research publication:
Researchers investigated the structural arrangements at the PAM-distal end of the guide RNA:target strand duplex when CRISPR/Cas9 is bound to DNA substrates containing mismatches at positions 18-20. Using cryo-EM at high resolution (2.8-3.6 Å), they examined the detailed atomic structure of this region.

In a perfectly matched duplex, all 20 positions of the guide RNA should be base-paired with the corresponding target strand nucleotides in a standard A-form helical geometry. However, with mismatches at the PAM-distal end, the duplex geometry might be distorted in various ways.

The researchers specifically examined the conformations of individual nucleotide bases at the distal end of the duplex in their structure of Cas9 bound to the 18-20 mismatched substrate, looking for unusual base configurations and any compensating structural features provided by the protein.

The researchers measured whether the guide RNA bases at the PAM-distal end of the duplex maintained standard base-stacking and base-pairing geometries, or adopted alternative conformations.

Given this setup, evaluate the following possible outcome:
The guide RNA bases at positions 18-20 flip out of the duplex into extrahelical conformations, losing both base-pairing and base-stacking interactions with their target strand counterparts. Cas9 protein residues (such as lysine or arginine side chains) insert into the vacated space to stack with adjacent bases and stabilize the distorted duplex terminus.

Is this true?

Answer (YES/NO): NO